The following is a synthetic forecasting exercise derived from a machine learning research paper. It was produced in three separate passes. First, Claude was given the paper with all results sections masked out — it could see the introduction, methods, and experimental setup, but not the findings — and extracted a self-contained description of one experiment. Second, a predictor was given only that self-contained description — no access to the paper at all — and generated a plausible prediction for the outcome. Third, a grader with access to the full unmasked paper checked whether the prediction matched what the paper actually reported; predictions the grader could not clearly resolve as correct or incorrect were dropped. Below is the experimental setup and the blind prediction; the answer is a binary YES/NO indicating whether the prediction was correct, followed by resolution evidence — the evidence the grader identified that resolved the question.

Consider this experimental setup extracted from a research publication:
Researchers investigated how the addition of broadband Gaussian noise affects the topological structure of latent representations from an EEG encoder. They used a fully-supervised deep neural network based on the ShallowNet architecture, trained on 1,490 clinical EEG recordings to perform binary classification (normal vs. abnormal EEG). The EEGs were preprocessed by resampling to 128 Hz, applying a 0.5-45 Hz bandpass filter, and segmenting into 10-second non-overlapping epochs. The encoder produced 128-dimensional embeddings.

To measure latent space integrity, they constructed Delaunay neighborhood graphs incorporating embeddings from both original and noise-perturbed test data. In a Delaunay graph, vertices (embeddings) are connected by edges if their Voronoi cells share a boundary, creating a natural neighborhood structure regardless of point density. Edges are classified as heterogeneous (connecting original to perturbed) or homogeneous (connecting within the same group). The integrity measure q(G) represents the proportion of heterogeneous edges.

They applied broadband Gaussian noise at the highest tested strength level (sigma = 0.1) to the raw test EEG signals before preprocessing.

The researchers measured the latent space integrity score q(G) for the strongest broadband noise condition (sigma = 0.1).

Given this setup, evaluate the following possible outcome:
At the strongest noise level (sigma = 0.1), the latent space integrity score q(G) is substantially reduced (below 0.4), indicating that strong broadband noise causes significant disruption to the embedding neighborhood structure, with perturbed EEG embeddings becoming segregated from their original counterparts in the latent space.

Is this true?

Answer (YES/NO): YES